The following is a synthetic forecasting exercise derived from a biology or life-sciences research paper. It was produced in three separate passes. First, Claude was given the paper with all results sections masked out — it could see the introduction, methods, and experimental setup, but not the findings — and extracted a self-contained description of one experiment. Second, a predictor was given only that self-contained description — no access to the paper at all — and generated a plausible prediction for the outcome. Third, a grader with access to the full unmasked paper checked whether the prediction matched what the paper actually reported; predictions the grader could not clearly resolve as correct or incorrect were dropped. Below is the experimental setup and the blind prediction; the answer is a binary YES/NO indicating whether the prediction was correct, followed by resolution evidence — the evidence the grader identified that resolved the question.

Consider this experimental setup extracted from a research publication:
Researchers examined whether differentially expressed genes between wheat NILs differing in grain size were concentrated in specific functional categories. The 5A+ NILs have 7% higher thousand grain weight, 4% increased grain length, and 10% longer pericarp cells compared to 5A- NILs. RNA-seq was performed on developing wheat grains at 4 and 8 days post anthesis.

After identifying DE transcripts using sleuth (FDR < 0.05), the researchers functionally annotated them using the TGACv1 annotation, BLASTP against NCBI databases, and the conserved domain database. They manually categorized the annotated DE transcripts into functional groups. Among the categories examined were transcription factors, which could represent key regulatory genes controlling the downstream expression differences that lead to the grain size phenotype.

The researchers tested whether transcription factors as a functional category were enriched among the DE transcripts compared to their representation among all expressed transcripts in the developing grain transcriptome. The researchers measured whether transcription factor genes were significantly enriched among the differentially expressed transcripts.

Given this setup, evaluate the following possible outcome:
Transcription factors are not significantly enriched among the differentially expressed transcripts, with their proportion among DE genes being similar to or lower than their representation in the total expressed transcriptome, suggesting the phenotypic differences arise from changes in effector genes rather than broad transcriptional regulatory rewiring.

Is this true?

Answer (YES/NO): NO